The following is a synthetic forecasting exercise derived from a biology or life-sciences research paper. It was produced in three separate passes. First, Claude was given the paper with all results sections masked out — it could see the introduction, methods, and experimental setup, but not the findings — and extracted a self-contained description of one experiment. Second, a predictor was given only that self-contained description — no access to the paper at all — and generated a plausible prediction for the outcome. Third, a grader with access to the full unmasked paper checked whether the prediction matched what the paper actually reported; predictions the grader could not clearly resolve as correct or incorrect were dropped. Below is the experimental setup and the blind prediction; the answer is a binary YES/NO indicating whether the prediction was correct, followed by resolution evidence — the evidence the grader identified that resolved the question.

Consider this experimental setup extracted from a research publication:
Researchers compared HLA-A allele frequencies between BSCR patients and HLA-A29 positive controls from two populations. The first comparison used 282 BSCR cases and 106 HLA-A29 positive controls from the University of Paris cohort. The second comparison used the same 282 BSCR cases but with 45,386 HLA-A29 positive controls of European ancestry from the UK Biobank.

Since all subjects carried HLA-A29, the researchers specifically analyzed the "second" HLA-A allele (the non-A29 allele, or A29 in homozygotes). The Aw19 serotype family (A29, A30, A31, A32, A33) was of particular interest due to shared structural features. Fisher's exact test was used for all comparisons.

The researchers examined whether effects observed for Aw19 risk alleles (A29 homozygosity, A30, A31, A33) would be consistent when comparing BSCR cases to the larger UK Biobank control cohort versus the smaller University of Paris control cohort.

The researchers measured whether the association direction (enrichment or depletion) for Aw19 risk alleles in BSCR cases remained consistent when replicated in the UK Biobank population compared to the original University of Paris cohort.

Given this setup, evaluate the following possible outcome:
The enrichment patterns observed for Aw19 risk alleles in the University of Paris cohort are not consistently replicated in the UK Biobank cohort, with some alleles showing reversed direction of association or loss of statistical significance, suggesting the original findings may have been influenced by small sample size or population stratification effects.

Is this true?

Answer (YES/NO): NO